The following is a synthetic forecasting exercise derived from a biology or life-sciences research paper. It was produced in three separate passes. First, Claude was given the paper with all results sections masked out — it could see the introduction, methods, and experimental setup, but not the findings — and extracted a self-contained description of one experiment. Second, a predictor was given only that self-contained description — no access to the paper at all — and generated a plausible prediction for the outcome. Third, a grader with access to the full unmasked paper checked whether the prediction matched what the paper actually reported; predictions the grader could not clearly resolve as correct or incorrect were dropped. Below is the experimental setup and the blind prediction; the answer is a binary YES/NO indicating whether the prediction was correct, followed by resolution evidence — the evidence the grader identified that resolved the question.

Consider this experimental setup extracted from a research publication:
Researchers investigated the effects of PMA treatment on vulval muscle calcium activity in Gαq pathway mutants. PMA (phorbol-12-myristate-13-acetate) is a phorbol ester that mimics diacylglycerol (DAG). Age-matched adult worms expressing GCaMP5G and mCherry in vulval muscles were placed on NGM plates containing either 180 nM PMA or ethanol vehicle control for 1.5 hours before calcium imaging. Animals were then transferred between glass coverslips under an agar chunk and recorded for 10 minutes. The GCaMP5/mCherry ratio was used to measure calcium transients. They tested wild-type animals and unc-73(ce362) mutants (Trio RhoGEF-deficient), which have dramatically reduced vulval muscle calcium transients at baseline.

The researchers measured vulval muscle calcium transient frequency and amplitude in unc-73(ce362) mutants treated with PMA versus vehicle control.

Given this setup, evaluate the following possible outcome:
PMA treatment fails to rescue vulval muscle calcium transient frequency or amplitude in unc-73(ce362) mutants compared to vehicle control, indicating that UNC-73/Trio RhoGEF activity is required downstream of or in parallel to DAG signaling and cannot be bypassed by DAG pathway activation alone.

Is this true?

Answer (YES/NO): NO